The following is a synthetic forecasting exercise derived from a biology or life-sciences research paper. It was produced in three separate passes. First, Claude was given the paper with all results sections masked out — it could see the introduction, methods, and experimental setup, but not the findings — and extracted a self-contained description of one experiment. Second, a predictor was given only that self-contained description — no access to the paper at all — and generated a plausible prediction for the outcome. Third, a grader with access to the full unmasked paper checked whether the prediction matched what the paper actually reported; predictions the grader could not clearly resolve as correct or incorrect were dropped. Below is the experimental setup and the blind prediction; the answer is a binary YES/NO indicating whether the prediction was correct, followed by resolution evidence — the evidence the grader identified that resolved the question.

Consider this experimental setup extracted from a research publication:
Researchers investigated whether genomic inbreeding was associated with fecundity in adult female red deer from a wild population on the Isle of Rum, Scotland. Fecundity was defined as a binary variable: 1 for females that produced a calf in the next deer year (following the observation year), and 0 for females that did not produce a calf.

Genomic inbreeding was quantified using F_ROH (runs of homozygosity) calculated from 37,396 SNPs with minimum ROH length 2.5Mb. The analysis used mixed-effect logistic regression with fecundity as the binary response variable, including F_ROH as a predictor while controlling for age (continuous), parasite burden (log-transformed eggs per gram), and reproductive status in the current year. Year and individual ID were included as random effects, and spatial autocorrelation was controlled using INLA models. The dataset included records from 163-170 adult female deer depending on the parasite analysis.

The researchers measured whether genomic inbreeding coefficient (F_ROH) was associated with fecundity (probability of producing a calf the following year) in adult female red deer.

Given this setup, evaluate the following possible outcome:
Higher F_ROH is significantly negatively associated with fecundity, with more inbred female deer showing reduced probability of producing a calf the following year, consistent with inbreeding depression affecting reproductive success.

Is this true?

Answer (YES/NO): NO